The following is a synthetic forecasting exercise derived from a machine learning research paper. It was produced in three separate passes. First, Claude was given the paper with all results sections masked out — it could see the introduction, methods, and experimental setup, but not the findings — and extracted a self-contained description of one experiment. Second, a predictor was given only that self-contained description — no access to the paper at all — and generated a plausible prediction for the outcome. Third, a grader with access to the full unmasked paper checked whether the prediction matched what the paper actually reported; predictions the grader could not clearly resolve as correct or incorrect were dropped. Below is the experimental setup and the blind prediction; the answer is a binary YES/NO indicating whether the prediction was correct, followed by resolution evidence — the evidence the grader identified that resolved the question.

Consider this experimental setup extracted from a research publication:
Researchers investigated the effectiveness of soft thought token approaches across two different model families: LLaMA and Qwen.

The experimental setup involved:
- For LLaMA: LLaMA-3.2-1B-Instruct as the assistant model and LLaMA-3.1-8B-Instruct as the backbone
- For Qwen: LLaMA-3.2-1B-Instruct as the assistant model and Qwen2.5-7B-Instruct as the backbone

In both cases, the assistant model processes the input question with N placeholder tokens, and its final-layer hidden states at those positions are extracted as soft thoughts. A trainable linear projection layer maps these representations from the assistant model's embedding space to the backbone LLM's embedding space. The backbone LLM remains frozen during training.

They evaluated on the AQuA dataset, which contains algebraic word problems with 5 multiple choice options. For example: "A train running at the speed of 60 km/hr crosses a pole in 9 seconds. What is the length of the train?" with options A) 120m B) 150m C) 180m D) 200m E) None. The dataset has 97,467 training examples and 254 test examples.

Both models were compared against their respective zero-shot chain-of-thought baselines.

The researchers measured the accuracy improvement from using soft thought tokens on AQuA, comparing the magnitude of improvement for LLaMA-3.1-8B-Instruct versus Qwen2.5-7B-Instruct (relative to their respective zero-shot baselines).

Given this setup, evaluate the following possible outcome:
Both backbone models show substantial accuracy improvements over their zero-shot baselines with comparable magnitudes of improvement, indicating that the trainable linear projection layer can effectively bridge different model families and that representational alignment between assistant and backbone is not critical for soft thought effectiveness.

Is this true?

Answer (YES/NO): NO